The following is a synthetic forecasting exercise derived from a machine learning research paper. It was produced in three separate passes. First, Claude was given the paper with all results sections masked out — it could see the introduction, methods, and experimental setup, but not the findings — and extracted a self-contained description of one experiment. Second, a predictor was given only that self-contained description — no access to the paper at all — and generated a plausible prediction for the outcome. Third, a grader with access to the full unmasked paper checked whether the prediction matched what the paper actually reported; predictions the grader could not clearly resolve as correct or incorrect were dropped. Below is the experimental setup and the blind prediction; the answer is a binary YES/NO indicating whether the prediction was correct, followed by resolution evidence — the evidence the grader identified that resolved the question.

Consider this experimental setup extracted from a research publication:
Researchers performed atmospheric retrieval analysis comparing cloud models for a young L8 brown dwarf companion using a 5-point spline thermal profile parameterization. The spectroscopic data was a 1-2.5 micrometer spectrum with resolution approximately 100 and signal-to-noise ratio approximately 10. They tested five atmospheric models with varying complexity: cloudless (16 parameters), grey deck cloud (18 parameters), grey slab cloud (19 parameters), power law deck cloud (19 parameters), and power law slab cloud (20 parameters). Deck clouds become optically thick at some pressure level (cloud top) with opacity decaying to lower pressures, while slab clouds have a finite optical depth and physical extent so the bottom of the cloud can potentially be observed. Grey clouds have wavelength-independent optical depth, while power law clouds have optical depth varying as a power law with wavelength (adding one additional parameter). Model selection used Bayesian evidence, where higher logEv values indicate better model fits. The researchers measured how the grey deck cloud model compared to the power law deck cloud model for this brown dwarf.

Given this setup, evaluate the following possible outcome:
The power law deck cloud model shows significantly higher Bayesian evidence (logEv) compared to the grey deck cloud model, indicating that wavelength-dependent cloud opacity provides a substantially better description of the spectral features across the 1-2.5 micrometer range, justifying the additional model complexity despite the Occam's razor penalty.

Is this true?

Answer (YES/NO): NO